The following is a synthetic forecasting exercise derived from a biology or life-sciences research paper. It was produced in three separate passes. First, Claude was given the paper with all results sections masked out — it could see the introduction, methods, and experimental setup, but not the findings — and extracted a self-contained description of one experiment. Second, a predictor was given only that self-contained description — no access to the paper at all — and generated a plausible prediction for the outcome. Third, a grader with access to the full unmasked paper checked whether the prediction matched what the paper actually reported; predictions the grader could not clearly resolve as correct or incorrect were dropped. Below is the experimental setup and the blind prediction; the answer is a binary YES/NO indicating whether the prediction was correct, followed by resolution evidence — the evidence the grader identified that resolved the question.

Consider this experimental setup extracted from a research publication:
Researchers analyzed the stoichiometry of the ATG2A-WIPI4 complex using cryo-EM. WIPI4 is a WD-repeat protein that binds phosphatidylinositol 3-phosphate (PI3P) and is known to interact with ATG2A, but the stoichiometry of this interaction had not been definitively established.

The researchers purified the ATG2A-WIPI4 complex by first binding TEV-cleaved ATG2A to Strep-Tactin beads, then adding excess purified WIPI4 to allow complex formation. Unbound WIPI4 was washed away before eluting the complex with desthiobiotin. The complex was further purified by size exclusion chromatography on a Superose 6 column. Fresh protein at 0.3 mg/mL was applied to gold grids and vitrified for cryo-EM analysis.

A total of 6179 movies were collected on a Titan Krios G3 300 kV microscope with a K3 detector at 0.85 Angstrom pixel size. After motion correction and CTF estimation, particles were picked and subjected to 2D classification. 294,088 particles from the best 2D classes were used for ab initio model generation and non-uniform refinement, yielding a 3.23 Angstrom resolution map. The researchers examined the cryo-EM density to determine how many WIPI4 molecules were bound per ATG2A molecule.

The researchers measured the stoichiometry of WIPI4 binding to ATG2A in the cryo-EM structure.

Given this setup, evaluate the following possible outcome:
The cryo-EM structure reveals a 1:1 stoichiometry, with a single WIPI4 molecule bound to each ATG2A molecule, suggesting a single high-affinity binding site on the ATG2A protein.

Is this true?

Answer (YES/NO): YES